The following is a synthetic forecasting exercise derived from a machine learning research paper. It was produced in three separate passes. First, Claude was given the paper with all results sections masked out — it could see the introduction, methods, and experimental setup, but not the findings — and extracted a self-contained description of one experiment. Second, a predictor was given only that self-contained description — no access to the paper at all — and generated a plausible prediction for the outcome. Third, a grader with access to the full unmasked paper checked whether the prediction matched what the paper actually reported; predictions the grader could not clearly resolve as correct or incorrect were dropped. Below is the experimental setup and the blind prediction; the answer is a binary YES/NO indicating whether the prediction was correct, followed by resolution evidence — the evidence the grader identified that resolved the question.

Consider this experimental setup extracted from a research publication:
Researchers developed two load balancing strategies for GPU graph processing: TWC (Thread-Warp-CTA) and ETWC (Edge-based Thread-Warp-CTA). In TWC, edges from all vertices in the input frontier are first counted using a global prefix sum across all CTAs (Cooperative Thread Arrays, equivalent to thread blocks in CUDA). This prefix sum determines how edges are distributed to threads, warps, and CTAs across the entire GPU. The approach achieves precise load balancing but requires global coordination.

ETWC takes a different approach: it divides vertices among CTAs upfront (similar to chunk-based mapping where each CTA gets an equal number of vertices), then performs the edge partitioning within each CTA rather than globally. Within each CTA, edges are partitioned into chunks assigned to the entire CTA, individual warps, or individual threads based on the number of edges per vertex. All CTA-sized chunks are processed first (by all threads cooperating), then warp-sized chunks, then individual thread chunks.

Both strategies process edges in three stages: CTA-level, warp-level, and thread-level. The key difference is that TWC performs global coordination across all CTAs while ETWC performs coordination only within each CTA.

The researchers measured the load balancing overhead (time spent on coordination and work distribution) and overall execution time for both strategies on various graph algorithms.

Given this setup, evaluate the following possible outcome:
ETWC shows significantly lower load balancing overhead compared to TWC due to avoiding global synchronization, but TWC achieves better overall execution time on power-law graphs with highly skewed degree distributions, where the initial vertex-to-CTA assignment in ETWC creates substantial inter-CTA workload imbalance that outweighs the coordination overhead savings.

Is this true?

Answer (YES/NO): NO